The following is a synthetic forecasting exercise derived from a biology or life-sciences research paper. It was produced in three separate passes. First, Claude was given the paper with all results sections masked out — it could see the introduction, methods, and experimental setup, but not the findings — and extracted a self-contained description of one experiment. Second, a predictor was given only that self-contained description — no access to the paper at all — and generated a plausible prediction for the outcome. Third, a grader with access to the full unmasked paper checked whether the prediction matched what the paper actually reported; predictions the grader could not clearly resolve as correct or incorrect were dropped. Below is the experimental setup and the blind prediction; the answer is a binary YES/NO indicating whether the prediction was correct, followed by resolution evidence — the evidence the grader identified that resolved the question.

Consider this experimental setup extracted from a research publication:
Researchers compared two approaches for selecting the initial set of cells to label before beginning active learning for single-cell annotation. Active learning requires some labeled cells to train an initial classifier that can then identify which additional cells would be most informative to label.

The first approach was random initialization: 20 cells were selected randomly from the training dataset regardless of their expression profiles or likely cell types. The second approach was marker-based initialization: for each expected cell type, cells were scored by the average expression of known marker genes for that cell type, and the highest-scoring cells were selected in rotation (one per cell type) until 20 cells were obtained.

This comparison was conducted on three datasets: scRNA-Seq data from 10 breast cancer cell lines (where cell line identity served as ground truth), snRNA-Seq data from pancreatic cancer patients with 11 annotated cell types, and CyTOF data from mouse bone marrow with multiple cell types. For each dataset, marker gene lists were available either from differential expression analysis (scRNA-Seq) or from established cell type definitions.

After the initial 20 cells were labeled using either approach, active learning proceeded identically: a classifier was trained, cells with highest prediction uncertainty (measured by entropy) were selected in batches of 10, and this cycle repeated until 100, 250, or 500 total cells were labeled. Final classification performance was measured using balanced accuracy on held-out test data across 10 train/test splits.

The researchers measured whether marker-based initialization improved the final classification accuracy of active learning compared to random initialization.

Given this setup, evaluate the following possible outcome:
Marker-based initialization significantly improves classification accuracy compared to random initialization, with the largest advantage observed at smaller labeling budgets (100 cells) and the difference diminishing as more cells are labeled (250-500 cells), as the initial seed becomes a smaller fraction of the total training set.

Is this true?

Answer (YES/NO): YES